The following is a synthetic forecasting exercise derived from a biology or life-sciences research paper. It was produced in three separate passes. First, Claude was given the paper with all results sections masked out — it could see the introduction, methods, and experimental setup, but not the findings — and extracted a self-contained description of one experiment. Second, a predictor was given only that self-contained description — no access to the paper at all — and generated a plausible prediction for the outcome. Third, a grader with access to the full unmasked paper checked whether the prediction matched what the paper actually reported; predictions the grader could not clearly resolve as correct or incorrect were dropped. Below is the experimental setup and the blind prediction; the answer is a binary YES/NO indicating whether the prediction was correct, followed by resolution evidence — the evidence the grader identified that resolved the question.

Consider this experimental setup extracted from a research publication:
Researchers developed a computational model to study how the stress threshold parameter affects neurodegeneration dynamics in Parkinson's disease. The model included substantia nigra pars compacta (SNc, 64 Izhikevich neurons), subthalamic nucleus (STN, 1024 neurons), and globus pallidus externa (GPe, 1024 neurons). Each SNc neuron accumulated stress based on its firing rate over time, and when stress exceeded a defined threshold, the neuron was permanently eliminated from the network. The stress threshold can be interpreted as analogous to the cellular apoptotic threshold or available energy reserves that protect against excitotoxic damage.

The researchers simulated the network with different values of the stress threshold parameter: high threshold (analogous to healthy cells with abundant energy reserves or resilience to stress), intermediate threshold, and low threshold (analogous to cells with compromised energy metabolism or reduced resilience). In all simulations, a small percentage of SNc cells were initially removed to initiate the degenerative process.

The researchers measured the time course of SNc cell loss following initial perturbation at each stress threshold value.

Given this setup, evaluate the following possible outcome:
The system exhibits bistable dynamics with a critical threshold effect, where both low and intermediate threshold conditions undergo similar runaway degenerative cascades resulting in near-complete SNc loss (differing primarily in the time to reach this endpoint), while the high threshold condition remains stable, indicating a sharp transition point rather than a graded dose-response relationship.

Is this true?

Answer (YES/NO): NO